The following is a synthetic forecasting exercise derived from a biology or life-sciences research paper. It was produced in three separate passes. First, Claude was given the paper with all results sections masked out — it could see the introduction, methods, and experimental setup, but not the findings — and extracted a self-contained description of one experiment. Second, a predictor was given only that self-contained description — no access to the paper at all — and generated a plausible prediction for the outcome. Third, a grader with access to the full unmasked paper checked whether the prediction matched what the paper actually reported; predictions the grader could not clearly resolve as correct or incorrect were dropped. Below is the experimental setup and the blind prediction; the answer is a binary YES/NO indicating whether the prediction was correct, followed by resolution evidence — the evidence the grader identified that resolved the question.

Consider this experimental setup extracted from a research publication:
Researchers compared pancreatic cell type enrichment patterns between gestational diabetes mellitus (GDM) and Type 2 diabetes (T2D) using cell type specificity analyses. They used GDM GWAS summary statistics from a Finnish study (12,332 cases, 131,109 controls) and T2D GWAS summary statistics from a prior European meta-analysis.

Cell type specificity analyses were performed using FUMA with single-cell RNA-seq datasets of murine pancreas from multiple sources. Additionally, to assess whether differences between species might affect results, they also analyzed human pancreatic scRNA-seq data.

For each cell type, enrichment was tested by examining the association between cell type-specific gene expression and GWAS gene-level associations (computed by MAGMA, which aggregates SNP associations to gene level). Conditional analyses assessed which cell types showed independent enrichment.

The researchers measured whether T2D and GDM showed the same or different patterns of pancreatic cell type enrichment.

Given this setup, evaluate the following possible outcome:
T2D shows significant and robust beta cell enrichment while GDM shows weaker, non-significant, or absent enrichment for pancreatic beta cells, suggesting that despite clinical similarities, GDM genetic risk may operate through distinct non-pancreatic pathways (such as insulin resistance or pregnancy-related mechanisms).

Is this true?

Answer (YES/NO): NO